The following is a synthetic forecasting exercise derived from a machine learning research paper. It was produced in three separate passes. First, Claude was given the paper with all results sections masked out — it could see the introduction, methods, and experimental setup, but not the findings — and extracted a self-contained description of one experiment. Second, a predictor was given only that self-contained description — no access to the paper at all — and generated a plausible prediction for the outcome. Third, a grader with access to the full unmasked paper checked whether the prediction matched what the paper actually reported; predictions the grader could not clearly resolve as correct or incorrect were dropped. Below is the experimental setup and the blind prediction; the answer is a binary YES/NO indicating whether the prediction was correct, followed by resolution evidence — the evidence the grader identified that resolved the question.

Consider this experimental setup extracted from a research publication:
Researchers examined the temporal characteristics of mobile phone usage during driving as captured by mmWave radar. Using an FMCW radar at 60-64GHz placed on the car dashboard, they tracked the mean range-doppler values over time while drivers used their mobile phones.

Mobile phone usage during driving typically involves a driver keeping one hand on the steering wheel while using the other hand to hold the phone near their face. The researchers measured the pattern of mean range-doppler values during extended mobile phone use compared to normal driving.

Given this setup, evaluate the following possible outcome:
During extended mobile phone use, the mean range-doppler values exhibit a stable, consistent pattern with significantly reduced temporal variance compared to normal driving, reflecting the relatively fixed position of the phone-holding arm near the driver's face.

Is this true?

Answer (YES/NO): NO